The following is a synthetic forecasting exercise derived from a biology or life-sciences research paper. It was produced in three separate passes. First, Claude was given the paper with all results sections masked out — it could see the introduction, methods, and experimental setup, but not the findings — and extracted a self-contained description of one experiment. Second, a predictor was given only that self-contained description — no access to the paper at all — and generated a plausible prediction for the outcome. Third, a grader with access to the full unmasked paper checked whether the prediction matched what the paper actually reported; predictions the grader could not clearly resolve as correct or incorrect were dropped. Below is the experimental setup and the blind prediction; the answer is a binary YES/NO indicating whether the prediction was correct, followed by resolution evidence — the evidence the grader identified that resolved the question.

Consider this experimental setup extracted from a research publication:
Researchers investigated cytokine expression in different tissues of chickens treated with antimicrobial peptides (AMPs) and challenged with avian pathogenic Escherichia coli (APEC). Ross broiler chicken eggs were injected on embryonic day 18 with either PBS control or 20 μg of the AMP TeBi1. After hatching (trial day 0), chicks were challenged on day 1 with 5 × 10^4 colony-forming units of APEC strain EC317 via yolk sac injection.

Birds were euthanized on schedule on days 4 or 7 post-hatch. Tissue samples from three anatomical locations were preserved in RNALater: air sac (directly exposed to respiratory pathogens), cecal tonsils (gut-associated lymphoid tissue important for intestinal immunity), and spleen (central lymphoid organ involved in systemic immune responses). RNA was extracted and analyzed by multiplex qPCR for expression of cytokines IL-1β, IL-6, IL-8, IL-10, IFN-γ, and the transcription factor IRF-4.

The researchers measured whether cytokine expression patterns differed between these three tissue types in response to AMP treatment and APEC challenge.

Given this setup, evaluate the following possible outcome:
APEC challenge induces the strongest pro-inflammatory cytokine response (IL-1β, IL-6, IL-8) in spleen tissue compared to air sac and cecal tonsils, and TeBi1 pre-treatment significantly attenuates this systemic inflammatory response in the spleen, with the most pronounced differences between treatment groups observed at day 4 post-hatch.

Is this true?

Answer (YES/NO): NO